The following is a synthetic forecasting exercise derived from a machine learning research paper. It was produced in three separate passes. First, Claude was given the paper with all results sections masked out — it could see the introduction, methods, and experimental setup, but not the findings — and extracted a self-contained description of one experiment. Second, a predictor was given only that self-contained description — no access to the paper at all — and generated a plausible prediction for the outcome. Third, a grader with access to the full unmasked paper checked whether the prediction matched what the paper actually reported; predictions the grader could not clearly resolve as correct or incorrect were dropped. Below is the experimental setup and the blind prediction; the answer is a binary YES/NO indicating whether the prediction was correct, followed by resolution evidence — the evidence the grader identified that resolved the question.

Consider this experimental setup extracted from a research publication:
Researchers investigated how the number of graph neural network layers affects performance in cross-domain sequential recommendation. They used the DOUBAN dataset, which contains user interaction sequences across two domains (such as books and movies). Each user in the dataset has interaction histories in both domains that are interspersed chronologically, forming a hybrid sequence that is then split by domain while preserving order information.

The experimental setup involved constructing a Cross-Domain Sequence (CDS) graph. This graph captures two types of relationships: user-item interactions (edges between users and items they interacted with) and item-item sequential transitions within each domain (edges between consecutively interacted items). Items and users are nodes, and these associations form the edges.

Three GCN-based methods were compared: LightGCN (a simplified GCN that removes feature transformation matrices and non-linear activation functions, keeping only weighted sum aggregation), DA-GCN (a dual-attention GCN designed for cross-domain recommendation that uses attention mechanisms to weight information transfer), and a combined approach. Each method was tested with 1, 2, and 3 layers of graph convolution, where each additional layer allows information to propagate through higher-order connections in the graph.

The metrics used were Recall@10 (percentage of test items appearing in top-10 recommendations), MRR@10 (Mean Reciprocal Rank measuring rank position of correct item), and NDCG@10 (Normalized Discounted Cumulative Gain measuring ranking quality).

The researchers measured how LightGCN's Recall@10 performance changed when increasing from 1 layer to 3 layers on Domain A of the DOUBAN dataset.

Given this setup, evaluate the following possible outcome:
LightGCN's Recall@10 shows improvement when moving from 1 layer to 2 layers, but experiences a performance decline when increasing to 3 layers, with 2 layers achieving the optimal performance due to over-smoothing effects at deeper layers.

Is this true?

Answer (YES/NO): NO